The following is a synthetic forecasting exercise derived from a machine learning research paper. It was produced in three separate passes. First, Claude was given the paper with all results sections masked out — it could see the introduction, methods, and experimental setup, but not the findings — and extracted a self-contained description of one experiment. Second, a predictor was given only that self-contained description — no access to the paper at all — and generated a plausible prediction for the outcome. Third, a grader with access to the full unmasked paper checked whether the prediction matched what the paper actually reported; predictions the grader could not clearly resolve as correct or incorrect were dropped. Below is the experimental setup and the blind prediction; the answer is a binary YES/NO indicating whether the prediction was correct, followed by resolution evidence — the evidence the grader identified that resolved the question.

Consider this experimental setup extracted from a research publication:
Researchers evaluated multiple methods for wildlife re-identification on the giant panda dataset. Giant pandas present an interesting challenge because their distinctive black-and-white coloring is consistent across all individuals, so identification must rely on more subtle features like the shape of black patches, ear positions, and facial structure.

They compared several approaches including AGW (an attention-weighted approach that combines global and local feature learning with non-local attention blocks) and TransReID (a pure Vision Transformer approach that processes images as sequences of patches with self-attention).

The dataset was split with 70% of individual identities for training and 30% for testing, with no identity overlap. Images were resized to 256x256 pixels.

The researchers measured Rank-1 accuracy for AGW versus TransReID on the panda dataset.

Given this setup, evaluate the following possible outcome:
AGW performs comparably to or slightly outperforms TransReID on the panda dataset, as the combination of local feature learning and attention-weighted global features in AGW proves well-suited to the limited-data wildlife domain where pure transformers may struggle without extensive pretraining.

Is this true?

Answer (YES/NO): NO